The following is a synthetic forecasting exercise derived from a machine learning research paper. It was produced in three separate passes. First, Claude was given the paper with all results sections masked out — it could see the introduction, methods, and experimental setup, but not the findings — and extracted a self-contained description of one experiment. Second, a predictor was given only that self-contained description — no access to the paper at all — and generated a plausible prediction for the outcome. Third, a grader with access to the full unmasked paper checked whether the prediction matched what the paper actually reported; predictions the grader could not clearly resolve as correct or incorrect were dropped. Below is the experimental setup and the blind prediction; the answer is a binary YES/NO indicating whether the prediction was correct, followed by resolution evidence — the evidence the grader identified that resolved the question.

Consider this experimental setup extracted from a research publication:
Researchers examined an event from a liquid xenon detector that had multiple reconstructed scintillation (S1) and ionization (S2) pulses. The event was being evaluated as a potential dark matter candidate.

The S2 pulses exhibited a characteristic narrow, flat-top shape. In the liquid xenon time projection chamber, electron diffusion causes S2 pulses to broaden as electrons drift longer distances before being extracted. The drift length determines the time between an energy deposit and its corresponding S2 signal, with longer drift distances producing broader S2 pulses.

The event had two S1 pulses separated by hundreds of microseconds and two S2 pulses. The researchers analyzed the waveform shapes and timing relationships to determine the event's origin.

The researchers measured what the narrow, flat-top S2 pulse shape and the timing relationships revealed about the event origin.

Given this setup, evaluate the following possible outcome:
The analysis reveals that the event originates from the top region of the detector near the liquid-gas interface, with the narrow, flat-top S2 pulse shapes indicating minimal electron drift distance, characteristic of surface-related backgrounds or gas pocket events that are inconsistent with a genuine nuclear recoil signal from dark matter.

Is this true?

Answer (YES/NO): YES